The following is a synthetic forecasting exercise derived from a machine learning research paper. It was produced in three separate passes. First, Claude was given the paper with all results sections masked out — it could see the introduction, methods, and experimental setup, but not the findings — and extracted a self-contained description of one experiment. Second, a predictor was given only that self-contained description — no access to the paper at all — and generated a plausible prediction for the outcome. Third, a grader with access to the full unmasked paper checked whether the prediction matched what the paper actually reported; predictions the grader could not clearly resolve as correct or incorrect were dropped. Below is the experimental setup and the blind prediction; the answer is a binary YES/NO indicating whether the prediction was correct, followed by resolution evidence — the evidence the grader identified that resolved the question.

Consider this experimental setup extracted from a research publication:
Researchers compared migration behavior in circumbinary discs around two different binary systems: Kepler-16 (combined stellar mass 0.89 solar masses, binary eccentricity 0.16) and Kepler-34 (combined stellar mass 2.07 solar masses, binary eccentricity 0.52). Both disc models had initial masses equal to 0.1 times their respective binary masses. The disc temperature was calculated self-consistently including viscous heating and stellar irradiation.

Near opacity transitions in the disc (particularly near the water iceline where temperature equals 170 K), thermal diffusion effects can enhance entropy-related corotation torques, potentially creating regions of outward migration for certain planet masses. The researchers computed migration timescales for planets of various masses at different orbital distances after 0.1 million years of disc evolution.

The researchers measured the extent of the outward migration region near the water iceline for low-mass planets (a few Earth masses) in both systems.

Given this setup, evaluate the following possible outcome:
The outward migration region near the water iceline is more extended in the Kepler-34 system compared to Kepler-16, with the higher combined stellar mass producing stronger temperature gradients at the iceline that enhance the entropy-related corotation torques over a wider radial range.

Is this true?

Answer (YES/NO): YES